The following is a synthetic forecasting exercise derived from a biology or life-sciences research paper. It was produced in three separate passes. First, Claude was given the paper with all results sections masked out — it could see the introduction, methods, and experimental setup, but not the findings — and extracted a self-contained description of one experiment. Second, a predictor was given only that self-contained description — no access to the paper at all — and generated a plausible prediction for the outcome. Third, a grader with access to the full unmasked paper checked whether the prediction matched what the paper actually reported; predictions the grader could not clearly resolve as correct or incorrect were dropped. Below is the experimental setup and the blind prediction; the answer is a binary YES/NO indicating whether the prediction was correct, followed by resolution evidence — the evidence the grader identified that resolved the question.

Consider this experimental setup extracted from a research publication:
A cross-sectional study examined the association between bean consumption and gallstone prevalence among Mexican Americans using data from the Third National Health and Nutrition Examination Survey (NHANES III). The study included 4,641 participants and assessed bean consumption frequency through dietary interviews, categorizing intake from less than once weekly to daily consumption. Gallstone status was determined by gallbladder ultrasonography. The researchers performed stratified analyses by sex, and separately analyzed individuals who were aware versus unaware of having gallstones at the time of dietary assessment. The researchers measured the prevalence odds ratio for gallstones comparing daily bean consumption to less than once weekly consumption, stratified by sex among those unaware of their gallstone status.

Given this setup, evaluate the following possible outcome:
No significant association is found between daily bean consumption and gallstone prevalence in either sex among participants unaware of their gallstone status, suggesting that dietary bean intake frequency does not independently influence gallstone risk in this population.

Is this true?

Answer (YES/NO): NO